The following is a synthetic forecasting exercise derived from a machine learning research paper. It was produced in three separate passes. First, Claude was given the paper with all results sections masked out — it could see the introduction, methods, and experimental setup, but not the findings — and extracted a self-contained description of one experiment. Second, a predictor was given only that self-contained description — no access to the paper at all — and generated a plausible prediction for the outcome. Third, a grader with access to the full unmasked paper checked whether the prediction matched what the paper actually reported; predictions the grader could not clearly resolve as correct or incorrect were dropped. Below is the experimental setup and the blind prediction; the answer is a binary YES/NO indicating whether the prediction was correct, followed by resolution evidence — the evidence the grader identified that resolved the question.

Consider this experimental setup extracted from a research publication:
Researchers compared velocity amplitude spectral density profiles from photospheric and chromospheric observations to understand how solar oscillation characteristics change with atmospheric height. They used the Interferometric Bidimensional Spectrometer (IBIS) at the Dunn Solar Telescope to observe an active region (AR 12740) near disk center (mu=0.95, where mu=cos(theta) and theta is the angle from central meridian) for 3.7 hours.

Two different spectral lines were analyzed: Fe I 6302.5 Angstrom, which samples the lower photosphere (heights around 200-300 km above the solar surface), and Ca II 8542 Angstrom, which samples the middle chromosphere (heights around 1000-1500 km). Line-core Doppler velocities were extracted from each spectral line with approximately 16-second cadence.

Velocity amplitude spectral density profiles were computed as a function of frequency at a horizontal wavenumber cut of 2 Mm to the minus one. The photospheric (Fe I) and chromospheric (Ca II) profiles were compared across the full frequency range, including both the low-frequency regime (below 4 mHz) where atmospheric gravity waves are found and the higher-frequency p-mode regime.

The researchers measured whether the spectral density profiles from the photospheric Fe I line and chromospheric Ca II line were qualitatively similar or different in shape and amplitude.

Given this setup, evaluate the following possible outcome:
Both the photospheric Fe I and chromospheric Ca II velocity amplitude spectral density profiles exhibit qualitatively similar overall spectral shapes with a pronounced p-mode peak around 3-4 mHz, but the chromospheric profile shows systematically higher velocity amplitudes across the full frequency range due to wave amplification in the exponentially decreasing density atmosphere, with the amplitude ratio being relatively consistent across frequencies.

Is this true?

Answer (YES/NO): NO